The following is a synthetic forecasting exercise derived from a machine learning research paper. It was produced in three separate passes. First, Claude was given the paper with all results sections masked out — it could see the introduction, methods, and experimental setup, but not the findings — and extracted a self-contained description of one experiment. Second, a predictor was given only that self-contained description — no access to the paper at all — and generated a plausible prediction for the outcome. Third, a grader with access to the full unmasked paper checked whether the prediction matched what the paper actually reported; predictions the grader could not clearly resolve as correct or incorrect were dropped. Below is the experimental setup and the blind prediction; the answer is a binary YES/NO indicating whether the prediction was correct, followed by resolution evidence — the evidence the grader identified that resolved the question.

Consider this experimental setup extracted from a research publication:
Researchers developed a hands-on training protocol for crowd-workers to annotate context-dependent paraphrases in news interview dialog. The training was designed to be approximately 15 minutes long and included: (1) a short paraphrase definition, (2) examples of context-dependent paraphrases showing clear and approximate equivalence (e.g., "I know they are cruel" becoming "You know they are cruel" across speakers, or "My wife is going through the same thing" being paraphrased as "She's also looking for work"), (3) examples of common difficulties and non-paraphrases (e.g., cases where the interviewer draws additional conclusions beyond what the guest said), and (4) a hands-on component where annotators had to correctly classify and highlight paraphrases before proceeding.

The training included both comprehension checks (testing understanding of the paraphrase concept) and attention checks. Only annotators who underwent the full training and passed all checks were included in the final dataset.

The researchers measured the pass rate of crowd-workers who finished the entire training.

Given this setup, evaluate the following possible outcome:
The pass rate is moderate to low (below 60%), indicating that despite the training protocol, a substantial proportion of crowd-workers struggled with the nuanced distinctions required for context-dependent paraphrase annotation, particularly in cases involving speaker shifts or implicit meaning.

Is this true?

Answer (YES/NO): YES